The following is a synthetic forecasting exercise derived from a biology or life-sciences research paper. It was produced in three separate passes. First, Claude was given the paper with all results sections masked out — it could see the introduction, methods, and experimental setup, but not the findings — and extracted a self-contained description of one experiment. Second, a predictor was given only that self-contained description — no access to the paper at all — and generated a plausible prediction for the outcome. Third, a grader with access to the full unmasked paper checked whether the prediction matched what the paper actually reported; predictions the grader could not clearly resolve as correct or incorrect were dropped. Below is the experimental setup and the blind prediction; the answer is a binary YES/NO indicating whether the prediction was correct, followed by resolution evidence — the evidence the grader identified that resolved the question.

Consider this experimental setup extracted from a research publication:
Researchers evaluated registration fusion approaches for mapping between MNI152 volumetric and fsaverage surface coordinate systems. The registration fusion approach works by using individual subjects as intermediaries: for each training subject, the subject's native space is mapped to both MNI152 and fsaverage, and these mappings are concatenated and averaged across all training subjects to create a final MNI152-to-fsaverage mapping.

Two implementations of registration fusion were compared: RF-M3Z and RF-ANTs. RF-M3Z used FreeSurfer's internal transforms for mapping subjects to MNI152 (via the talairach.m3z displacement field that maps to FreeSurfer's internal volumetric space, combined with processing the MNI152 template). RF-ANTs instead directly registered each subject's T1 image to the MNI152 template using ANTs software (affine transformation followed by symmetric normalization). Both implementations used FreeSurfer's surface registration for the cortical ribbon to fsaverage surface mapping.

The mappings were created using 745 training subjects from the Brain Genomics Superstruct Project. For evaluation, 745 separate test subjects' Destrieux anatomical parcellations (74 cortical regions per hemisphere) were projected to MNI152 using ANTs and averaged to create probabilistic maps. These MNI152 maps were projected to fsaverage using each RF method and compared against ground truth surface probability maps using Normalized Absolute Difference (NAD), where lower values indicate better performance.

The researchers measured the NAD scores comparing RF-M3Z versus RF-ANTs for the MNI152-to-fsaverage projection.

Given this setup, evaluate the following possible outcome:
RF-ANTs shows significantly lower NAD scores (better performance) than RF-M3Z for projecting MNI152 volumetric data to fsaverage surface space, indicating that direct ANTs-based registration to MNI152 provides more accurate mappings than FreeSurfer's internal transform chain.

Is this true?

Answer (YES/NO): YES